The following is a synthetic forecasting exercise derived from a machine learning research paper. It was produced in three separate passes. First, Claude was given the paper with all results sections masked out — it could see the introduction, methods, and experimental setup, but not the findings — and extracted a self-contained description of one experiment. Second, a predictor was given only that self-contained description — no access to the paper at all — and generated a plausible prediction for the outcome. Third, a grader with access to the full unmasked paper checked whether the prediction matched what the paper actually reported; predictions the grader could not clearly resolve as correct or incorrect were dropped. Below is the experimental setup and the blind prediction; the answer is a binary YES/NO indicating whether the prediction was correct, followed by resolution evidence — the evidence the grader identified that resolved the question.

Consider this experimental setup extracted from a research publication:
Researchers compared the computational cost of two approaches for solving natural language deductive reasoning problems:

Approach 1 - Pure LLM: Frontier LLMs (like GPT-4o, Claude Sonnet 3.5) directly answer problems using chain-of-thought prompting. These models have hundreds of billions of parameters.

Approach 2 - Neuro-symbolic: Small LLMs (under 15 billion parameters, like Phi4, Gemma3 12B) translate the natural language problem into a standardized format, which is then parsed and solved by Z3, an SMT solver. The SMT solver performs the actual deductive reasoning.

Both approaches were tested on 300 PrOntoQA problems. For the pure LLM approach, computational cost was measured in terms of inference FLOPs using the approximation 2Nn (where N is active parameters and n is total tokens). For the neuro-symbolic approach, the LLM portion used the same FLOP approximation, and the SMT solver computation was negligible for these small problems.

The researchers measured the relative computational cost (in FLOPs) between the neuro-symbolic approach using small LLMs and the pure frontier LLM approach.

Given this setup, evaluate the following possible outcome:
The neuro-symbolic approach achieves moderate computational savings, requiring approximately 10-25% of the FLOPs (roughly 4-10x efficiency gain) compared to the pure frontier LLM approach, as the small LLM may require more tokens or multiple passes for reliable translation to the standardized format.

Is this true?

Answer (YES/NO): YES